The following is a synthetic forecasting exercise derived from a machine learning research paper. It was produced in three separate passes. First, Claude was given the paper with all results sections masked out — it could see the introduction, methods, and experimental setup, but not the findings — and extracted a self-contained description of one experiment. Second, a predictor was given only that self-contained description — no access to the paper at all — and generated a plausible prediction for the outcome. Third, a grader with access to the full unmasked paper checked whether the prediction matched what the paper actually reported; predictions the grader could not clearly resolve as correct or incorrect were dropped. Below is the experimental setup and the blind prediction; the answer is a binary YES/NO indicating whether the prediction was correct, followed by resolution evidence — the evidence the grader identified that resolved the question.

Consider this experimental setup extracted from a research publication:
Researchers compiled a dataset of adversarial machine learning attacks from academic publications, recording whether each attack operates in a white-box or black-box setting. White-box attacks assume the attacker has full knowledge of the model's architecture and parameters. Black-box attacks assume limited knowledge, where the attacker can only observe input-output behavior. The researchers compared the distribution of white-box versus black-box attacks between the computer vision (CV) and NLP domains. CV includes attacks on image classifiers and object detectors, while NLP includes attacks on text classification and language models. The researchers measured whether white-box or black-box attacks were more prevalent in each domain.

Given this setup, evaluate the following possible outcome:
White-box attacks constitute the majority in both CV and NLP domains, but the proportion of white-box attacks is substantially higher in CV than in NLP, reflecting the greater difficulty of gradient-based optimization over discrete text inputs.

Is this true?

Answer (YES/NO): NO